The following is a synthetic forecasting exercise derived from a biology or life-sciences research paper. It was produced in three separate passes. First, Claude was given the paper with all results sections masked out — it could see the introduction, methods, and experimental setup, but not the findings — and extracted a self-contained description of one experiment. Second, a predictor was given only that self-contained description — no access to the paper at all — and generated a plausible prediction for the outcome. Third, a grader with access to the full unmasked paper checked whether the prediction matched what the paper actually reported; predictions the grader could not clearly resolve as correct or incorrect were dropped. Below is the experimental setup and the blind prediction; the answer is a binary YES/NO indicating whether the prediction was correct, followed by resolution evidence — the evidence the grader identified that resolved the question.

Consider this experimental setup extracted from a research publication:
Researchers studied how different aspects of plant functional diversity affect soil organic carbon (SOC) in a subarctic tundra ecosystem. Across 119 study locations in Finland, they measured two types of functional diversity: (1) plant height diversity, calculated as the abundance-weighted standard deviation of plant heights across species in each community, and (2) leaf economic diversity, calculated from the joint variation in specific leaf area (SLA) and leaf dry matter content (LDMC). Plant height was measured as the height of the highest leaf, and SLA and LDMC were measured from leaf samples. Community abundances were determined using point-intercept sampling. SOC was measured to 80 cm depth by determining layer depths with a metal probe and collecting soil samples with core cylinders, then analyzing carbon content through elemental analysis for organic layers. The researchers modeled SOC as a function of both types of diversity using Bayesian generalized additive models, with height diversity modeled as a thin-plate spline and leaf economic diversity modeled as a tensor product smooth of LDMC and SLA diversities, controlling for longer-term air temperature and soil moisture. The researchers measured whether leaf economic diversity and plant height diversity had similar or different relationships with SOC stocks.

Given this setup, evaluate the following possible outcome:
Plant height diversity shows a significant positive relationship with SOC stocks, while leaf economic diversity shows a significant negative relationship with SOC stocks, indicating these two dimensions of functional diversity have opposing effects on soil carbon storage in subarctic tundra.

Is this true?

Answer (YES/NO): NO